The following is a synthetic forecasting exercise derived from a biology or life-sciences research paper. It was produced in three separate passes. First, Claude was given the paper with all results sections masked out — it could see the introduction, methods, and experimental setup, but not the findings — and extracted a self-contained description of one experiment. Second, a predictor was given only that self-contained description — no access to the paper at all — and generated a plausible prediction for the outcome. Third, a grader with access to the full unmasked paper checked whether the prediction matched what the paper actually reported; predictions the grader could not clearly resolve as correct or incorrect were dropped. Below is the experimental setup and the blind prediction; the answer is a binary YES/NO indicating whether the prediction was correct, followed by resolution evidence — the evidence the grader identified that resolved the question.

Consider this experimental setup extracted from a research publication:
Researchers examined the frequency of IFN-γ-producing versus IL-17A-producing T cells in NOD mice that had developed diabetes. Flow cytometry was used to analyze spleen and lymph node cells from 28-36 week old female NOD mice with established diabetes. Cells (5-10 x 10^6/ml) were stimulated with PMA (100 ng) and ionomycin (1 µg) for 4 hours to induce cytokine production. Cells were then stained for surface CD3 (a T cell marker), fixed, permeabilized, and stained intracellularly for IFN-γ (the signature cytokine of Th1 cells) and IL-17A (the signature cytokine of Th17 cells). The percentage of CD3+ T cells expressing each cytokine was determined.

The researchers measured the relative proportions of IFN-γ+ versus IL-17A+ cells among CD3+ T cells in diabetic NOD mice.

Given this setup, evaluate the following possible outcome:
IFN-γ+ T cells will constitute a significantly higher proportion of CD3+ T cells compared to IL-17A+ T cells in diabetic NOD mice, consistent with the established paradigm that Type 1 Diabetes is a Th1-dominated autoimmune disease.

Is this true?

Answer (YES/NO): NO